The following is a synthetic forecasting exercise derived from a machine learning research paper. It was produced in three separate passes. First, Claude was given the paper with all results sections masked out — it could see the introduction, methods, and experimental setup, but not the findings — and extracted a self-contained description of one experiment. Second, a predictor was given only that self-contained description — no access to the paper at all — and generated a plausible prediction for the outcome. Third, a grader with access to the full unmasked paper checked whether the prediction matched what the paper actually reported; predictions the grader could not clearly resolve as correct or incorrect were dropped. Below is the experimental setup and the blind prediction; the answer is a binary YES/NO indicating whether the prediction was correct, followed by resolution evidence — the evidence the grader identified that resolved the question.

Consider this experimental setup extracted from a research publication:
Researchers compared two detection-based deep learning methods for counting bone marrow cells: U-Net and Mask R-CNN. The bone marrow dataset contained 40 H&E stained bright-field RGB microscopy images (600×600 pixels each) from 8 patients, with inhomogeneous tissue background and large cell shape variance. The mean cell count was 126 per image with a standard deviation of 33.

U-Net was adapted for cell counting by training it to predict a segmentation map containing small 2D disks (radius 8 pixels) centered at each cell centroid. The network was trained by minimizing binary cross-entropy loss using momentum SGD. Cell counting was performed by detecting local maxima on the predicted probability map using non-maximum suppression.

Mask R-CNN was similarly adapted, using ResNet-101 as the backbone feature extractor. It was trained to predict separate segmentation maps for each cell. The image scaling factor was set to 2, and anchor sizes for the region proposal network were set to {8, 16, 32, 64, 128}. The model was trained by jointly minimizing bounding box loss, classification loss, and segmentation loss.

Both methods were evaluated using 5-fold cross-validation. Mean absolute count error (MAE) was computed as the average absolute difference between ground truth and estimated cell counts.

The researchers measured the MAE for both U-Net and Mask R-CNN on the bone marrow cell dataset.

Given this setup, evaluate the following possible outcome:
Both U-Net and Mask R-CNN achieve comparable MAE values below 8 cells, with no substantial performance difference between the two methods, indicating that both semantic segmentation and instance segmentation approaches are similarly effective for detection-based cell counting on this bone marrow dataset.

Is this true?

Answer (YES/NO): NO